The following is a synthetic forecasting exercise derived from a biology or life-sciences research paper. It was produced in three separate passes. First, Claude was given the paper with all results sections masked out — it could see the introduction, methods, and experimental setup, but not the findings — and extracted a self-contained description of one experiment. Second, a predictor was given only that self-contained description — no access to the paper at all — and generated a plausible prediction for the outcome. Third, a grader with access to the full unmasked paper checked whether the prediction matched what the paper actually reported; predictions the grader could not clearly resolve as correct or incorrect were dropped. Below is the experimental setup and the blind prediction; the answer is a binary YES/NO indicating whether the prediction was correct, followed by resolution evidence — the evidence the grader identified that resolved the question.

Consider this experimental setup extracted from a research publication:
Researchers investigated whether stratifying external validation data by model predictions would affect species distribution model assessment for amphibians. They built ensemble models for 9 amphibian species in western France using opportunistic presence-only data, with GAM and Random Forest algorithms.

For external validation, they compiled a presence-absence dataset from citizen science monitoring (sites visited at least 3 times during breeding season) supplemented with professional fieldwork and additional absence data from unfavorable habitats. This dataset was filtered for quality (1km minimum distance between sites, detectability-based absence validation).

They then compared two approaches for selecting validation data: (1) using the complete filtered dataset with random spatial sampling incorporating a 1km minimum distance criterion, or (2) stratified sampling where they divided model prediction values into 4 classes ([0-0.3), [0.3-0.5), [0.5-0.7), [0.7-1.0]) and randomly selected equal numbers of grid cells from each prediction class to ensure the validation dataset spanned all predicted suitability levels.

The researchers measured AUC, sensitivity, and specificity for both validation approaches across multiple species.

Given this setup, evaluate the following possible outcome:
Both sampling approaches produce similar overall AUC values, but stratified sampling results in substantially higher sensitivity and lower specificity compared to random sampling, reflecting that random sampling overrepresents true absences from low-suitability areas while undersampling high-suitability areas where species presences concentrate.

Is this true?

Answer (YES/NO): NO